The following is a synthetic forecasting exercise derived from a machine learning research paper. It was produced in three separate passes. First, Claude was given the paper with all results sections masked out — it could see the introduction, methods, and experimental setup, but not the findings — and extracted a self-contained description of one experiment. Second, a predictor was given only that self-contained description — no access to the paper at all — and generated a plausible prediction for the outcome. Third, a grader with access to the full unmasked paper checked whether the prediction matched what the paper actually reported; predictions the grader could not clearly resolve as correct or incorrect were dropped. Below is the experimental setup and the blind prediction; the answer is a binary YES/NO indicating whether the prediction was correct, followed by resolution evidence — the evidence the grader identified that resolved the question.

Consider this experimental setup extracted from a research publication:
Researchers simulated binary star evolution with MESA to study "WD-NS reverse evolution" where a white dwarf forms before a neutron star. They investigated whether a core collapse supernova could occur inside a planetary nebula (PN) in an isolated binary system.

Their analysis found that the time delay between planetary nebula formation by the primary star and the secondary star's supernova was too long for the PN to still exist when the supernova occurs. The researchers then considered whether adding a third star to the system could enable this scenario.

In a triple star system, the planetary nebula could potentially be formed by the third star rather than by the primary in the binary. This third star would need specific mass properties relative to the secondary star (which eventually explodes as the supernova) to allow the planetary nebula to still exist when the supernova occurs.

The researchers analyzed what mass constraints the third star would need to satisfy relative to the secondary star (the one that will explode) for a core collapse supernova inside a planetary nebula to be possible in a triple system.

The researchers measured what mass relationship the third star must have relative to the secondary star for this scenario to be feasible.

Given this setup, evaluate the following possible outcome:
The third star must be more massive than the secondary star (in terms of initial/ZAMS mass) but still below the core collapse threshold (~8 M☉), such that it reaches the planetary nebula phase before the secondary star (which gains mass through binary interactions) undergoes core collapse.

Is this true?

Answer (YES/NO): NO